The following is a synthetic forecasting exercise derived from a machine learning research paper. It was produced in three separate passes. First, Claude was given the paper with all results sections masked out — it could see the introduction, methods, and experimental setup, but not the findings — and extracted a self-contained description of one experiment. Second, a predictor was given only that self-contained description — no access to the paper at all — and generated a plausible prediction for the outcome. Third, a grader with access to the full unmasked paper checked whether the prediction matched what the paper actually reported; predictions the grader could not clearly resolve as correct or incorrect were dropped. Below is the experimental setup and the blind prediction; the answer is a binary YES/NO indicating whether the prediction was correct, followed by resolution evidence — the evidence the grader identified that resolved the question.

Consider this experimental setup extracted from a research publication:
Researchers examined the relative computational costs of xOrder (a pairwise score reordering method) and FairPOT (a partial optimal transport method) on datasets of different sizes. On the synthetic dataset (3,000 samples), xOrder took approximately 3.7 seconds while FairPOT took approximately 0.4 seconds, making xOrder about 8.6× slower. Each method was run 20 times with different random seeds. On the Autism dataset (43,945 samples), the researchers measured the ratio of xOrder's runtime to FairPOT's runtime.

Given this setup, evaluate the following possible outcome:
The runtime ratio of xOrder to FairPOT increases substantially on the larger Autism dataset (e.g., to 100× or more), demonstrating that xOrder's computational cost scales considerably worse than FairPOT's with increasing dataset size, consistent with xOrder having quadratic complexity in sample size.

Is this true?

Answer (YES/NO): NO